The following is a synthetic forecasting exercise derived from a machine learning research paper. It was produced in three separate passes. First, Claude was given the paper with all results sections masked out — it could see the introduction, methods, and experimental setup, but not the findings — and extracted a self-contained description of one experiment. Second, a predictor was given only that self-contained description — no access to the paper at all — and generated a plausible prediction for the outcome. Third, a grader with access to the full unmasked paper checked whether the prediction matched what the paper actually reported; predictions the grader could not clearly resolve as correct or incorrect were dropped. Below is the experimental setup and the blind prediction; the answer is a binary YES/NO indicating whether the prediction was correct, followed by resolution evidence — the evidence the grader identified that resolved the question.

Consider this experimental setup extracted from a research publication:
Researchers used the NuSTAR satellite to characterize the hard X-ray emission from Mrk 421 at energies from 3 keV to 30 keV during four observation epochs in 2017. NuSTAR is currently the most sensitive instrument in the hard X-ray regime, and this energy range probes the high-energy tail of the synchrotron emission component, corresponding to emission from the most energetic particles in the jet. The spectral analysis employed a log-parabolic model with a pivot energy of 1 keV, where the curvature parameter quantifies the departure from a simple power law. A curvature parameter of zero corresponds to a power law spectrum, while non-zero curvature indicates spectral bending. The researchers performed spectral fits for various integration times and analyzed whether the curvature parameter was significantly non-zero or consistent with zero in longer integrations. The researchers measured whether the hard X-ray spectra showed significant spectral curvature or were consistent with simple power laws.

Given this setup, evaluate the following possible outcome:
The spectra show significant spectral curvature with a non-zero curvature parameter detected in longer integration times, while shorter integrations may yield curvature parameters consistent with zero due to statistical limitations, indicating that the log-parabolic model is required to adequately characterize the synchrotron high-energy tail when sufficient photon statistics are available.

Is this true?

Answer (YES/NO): YES